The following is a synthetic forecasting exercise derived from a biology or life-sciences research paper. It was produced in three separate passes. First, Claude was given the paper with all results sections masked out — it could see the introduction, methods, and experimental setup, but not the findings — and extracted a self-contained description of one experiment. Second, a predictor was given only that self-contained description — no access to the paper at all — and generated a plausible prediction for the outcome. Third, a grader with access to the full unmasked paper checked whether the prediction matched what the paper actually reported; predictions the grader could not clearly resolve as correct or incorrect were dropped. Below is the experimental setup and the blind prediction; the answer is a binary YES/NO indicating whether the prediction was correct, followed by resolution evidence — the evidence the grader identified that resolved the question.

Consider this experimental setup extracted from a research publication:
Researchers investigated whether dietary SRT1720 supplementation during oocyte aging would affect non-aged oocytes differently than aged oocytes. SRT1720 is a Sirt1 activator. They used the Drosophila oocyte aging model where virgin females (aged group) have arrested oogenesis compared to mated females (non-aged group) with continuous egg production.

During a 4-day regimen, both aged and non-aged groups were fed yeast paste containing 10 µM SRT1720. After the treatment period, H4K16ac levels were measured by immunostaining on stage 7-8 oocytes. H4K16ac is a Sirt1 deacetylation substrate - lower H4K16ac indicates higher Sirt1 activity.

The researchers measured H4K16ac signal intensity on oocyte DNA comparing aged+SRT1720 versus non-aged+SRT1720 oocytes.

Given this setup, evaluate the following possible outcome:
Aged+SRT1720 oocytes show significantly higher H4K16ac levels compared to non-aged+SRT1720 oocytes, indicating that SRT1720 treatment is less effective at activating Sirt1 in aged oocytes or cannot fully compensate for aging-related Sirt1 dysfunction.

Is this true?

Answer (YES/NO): NO